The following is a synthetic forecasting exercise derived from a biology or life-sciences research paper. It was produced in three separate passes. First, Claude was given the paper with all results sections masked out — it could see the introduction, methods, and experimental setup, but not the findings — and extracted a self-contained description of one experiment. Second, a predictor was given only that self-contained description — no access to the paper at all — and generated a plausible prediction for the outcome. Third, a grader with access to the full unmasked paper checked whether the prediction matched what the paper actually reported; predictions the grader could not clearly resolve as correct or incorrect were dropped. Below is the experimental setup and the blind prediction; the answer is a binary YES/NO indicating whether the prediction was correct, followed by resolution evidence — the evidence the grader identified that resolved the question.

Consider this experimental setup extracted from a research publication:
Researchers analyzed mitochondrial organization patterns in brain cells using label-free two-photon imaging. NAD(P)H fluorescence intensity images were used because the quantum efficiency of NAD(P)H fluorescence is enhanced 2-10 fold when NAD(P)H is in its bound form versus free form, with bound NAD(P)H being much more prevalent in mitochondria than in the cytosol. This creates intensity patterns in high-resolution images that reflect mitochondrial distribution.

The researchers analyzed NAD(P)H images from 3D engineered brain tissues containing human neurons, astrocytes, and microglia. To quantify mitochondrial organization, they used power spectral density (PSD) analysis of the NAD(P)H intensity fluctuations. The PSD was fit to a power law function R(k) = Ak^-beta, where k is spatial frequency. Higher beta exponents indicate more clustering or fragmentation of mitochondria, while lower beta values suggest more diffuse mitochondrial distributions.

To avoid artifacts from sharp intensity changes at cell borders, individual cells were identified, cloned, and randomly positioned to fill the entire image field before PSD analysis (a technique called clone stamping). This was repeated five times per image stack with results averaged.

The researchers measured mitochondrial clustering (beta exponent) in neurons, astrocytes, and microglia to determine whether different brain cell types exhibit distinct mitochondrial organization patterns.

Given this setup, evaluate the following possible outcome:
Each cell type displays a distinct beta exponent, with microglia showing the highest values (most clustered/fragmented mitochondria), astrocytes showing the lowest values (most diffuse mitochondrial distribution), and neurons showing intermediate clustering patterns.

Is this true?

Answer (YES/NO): NO